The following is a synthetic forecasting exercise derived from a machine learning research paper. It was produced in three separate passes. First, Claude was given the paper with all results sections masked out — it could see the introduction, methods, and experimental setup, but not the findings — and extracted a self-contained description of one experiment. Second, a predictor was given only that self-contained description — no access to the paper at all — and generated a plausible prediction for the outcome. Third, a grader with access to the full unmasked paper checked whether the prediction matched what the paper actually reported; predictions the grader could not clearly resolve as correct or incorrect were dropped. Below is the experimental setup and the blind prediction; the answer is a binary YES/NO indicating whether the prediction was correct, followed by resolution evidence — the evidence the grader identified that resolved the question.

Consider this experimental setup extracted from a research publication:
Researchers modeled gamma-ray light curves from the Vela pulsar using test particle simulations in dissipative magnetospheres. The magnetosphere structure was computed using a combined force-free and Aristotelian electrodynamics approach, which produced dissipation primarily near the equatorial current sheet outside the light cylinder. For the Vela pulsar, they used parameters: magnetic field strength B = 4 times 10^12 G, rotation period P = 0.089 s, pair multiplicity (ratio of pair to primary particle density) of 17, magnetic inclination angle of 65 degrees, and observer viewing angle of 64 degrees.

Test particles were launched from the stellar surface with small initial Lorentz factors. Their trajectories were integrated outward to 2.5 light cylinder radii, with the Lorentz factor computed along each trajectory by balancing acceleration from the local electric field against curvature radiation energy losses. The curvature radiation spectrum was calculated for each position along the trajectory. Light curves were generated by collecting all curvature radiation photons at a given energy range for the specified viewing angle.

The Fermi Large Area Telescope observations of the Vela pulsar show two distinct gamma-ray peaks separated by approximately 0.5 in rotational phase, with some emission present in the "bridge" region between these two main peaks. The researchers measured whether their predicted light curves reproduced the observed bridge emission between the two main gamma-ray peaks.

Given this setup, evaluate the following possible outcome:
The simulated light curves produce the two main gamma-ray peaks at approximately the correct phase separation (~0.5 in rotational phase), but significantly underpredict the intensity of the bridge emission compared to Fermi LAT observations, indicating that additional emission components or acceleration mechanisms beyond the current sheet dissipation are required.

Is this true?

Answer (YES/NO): YES